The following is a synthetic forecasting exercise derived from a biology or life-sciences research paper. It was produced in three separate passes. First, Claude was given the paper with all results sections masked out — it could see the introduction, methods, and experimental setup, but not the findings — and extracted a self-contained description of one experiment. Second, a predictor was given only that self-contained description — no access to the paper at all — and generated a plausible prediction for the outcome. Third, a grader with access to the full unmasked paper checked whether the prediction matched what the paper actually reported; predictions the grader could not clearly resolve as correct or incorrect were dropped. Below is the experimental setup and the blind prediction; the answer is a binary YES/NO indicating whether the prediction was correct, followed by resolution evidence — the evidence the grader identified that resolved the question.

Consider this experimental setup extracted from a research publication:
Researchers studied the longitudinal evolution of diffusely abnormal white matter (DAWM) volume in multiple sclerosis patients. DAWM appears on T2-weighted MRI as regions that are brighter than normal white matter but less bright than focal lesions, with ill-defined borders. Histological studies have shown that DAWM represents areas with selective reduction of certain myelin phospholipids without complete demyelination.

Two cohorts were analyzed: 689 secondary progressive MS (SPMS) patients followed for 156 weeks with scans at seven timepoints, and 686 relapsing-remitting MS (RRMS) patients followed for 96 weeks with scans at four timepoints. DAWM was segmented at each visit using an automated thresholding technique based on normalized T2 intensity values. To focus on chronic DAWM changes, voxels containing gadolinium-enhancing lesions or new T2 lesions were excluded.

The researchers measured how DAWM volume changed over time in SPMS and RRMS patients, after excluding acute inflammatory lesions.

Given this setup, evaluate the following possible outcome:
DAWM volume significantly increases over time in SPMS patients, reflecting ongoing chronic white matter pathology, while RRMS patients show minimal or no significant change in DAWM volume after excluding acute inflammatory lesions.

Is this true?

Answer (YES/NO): NO